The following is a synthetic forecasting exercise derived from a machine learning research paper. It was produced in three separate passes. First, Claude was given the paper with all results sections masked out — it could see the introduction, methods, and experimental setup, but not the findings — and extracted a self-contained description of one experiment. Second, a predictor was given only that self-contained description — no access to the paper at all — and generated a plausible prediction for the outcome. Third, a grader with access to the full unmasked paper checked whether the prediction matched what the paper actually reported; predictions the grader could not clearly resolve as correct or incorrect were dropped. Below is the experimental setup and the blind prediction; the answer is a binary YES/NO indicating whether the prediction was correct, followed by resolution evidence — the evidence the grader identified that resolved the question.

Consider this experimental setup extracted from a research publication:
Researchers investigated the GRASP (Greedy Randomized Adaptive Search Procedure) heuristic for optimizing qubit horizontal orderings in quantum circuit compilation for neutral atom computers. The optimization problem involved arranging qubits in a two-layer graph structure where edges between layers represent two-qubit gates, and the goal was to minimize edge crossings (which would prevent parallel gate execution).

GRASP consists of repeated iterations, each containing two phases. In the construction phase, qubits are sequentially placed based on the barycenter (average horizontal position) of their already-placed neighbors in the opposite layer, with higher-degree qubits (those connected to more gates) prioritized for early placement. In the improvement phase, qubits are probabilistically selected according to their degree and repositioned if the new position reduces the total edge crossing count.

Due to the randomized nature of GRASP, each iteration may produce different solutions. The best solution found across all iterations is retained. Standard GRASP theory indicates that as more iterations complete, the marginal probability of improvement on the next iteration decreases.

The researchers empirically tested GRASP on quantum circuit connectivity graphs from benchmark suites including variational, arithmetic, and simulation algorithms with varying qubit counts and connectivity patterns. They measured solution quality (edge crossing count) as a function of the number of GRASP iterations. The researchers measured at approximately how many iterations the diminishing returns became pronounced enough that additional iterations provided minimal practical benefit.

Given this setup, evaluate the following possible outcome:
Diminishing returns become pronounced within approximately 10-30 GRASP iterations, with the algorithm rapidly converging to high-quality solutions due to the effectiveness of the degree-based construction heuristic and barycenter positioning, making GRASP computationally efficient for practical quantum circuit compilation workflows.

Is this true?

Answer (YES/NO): YES